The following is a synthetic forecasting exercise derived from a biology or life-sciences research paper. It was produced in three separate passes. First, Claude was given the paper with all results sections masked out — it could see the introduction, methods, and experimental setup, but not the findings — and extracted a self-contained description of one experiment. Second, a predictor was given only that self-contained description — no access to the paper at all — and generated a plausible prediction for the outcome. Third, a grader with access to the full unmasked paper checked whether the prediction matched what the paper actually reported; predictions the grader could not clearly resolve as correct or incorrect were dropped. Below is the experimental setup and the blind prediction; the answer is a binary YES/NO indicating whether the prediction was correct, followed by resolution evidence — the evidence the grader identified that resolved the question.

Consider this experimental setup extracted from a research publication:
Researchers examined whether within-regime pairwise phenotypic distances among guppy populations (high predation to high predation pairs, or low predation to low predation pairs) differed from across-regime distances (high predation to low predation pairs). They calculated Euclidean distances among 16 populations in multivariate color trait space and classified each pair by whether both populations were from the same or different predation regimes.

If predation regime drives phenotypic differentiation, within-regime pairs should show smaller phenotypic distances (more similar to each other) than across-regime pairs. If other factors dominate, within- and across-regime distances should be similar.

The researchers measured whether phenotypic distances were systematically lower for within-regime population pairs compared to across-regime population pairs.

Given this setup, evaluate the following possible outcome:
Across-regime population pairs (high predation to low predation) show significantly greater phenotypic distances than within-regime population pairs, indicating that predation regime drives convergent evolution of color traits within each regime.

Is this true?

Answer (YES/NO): NO